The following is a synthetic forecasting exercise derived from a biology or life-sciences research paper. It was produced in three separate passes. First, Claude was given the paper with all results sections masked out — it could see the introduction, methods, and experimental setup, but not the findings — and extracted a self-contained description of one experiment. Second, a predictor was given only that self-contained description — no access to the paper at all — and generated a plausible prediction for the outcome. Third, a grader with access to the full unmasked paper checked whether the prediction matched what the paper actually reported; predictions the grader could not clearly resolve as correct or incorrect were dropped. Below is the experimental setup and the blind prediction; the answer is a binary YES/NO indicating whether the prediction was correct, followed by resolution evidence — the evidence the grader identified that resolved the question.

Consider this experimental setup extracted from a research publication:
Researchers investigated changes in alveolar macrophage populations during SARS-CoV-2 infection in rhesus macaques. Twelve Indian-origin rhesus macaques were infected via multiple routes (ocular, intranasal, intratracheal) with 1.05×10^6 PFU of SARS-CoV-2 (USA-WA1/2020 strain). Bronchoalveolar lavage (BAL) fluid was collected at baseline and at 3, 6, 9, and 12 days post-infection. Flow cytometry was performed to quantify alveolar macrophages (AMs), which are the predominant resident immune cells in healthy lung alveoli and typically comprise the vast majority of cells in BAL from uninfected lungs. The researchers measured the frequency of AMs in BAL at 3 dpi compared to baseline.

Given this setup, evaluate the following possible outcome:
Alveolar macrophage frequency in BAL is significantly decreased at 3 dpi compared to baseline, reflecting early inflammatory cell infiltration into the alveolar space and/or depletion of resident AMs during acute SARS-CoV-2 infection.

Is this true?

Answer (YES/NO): YES